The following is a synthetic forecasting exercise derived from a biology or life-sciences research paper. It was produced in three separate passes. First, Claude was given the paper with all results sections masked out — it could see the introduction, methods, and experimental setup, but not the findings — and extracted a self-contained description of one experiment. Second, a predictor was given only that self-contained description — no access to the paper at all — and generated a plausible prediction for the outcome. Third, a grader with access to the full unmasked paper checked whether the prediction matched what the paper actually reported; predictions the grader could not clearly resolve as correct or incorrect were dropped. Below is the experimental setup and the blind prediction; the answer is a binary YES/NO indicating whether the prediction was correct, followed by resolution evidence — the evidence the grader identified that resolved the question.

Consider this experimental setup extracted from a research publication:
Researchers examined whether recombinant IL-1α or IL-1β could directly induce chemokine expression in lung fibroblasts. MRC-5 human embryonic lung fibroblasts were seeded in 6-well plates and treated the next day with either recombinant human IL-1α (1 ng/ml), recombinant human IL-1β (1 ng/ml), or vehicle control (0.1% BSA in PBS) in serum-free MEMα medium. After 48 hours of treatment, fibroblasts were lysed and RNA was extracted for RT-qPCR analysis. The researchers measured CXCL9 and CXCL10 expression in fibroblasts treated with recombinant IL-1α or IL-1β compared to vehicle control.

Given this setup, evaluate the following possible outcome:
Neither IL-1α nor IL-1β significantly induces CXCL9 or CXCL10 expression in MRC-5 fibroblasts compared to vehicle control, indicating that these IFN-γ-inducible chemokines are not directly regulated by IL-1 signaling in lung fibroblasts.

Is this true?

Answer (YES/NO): NO